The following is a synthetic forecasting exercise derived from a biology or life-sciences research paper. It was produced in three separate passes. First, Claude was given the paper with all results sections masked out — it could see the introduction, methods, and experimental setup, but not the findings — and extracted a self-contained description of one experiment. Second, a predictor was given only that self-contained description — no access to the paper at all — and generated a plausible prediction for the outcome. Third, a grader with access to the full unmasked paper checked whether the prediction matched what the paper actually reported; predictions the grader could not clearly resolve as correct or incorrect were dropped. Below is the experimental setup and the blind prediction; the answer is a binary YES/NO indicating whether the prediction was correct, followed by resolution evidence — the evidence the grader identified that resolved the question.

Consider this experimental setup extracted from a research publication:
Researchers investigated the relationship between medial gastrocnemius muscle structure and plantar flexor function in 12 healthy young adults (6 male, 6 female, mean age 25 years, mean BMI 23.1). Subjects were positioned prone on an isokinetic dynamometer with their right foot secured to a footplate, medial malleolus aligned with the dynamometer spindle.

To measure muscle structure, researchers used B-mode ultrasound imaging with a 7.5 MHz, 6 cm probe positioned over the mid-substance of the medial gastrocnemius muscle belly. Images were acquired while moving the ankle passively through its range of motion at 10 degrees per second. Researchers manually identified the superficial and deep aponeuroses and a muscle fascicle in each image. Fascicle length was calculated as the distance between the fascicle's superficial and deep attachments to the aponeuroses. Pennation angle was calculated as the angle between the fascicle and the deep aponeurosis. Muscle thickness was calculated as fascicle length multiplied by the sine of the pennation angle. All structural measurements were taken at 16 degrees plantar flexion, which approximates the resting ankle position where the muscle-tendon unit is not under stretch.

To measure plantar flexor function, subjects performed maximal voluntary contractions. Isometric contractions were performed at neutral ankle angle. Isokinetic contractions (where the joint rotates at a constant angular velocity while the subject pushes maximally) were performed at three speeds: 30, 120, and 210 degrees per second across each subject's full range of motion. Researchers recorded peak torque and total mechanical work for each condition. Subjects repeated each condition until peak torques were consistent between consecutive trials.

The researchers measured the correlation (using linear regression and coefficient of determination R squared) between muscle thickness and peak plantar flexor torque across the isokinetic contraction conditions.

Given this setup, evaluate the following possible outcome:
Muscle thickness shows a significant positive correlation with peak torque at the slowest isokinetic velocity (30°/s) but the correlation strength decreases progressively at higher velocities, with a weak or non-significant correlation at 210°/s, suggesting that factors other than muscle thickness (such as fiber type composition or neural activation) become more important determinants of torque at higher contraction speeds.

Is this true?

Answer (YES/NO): NO